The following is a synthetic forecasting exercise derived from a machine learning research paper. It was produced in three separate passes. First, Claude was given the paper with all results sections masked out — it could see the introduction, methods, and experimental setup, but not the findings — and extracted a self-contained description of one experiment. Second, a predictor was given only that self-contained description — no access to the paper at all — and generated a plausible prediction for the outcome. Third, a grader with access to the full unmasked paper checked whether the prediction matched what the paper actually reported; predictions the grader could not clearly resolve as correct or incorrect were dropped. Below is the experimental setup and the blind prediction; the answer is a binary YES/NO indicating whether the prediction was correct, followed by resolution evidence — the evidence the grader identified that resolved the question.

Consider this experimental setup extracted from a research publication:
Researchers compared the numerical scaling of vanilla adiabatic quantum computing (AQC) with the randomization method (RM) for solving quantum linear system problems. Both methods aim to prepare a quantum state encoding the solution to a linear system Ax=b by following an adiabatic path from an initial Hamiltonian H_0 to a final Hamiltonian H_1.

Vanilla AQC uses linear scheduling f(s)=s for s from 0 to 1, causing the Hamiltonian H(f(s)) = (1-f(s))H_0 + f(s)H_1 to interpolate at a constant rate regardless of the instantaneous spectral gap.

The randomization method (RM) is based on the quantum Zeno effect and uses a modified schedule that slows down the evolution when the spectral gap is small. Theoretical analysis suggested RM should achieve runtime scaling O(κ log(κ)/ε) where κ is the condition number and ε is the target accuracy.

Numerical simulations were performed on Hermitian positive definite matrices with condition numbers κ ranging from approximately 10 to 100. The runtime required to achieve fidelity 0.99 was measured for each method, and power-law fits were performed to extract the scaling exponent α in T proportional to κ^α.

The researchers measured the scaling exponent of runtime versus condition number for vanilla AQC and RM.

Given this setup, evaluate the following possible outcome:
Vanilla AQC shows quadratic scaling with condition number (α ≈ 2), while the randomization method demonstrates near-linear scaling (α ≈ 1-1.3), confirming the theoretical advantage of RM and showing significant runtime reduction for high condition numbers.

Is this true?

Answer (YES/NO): NO